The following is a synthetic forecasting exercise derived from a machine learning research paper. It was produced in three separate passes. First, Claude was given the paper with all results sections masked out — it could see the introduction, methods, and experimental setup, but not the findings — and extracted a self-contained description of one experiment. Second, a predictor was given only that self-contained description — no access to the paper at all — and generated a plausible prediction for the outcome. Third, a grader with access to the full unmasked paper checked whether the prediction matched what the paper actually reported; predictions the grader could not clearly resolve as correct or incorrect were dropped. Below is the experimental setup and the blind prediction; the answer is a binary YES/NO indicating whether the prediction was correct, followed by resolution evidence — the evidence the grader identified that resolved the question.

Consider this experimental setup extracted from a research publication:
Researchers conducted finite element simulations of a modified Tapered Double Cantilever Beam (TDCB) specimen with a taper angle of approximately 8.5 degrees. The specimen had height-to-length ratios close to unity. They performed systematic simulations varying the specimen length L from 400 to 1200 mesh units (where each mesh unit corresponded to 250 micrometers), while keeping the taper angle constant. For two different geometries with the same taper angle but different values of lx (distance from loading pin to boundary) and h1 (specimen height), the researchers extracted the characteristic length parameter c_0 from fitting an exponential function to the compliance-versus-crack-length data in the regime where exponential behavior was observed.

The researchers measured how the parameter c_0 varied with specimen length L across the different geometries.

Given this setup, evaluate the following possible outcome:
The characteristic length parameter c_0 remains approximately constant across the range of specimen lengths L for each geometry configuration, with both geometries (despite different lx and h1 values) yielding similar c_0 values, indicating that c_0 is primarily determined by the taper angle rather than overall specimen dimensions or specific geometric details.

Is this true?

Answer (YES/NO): NO